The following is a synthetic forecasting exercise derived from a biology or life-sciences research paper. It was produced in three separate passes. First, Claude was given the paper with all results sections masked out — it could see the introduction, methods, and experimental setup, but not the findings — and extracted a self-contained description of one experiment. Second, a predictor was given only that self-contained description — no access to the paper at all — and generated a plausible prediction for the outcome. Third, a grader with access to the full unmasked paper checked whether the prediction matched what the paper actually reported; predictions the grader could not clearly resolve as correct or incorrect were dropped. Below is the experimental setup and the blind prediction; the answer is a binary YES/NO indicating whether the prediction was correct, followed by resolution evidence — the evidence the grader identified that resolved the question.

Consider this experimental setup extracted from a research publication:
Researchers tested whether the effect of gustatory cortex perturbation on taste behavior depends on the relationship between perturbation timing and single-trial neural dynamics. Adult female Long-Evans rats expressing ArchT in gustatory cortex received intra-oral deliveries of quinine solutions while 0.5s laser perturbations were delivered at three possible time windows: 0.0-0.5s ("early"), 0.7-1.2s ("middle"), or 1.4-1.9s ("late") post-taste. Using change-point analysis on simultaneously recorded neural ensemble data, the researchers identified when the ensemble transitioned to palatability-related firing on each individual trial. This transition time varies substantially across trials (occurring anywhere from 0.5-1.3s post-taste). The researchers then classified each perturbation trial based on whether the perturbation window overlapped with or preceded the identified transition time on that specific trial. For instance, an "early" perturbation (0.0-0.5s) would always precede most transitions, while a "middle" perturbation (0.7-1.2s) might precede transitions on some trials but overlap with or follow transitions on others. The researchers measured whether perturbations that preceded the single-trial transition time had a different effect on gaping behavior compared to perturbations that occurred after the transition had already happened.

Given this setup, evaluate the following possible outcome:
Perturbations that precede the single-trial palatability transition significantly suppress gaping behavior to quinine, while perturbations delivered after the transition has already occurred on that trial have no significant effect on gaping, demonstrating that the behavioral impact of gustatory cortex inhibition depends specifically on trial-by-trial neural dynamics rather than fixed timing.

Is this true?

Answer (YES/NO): NO